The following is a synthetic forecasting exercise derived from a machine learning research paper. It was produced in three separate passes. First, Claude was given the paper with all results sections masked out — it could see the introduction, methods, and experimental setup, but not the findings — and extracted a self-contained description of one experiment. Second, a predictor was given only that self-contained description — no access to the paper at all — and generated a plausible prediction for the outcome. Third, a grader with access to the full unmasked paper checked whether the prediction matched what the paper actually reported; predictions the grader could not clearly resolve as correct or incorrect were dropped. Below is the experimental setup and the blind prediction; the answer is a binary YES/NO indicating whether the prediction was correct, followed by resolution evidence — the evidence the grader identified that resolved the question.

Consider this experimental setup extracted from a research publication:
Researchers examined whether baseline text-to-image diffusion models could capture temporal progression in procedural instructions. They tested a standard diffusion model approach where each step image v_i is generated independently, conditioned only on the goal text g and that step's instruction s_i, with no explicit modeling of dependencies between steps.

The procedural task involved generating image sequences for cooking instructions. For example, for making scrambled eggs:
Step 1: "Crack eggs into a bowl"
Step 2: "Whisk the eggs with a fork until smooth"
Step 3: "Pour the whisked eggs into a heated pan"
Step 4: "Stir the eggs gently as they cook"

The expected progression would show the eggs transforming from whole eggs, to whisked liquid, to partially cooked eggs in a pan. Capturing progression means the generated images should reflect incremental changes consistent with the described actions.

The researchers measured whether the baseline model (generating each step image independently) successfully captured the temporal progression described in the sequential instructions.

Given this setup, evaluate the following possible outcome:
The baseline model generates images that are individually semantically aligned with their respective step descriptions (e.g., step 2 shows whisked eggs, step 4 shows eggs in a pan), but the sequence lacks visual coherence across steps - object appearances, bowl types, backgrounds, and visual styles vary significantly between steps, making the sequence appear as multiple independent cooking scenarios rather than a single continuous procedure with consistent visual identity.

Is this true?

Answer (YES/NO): NO